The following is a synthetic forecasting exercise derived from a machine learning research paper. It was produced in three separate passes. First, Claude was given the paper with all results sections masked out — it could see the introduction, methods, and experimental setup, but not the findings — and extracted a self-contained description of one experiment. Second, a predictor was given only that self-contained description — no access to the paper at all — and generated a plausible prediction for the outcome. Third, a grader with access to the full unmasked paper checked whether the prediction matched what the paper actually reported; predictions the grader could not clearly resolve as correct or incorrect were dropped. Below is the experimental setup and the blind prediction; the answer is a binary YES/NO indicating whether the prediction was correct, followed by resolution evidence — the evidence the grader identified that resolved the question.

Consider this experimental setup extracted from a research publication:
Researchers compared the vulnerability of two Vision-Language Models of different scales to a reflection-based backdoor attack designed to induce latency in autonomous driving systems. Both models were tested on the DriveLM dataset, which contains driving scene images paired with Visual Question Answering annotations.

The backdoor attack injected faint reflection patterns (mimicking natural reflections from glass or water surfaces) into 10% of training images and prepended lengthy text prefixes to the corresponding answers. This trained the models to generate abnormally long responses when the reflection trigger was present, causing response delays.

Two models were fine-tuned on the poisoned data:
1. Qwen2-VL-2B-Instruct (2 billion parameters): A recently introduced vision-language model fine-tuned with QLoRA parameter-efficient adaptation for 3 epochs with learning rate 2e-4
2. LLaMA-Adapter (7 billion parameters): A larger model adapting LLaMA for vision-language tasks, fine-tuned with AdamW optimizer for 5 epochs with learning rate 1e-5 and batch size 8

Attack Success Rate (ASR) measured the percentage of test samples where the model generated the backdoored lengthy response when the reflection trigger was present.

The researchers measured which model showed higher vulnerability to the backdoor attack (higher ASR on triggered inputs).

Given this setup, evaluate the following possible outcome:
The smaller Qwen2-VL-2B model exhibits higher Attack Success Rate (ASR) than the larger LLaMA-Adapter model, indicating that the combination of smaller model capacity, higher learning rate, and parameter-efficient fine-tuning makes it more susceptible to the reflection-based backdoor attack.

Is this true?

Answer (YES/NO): NO